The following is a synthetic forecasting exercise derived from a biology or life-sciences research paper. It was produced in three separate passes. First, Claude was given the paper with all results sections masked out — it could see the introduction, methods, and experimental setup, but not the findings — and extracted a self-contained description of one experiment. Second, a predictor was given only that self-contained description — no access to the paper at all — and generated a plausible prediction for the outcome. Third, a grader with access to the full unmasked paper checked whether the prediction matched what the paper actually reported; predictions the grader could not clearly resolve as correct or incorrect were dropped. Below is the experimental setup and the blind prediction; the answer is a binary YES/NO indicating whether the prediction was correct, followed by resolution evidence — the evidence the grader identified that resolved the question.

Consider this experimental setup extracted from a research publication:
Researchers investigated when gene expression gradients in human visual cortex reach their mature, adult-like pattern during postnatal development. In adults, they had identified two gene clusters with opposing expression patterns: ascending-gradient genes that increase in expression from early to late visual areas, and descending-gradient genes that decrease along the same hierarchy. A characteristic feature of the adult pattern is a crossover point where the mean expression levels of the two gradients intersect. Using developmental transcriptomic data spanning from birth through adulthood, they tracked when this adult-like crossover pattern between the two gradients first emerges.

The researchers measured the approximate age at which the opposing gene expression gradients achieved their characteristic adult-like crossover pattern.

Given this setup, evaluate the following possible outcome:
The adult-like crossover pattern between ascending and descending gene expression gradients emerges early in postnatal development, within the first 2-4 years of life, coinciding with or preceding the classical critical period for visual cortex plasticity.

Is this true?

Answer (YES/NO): NO